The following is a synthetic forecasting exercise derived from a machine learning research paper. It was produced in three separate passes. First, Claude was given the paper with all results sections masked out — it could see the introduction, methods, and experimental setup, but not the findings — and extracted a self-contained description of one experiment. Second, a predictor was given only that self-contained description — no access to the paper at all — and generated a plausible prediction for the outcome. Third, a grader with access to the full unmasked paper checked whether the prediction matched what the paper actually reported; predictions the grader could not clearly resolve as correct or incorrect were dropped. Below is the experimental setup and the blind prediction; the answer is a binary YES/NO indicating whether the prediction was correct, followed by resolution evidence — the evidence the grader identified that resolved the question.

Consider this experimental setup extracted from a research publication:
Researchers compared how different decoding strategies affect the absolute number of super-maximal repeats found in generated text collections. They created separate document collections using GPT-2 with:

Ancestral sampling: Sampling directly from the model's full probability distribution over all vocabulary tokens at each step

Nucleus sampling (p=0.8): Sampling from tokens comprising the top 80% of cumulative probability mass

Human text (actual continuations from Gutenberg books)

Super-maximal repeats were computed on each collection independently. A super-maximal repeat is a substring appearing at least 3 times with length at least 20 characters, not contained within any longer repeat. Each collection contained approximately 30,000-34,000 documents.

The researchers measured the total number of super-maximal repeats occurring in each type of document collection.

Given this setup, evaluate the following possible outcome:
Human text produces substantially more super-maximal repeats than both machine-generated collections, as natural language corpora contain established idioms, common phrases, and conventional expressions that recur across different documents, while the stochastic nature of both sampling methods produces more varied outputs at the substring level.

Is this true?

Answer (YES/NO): NO